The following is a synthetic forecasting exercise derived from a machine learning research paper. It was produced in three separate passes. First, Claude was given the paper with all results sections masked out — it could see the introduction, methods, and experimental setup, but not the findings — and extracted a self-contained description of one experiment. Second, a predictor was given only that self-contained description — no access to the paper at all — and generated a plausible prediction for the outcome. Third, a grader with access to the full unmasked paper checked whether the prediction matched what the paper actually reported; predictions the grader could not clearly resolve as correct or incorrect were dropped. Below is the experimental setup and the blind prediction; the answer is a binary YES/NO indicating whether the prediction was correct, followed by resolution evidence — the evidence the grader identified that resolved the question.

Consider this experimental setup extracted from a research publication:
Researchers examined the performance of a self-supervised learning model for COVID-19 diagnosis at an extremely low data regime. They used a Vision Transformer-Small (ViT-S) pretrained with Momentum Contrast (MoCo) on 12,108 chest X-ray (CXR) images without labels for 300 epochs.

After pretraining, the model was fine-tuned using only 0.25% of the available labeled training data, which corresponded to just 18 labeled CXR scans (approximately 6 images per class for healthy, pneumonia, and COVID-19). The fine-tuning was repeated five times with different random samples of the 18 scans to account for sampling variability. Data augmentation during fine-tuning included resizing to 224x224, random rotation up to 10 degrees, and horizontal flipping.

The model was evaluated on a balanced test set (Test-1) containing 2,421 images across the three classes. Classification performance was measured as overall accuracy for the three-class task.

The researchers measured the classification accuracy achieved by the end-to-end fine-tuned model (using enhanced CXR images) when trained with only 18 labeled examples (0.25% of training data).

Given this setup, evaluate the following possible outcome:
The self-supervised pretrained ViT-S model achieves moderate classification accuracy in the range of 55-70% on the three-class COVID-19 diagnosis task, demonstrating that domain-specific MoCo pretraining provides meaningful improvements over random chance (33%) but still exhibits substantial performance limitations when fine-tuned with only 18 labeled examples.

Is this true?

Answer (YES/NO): NO